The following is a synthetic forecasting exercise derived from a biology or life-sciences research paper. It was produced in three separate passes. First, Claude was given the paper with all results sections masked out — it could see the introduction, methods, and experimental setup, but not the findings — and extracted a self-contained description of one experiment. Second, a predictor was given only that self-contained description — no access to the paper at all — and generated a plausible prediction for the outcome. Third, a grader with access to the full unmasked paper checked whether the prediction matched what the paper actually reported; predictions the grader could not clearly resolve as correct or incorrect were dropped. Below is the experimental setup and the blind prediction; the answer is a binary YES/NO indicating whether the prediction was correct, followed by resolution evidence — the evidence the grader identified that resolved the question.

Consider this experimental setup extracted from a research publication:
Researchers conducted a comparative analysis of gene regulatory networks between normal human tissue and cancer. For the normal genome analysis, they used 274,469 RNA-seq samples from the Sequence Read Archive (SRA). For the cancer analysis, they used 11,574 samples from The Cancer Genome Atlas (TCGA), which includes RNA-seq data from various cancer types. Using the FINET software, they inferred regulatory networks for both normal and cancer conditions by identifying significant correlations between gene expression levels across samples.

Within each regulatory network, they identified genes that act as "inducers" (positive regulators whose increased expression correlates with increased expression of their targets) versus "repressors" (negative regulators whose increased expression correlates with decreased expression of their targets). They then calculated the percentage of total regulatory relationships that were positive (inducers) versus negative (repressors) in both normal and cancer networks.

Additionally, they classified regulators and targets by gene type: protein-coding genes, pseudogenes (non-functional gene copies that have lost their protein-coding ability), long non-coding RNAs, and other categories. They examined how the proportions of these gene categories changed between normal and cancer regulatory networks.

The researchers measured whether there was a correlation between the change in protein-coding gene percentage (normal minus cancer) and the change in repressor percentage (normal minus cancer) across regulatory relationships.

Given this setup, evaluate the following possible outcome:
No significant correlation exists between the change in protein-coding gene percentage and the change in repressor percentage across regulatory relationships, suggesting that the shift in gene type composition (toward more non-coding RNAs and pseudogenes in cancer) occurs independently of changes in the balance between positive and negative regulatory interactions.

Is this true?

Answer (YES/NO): NO